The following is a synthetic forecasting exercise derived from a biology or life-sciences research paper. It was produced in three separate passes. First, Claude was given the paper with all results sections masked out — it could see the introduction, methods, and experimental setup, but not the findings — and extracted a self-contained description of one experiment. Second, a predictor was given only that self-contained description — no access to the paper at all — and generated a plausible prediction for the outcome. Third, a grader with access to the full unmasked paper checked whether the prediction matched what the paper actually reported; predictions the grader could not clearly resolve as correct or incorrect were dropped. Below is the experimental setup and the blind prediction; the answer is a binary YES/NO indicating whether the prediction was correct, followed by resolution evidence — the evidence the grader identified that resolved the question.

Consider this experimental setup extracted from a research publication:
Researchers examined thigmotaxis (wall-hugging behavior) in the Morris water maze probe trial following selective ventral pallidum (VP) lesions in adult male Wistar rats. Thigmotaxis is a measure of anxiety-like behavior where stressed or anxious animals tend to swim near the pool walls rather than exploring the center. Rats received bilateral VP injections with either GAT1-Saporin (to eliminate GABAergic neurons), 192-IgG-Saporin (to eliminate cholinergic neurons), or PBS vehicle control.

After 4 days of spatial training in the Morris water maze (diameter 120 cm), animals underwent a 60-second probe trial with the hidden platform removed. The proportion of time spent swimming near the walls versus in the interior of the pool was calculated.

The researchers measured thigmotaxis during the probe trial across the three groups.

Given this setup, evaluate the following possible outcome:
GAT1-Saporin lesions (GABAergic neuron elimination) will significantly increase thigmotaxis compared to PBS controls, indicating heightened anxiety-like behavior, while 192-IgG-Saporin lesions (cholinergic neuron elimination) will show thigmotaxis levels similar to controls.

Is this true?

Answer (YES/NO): NO